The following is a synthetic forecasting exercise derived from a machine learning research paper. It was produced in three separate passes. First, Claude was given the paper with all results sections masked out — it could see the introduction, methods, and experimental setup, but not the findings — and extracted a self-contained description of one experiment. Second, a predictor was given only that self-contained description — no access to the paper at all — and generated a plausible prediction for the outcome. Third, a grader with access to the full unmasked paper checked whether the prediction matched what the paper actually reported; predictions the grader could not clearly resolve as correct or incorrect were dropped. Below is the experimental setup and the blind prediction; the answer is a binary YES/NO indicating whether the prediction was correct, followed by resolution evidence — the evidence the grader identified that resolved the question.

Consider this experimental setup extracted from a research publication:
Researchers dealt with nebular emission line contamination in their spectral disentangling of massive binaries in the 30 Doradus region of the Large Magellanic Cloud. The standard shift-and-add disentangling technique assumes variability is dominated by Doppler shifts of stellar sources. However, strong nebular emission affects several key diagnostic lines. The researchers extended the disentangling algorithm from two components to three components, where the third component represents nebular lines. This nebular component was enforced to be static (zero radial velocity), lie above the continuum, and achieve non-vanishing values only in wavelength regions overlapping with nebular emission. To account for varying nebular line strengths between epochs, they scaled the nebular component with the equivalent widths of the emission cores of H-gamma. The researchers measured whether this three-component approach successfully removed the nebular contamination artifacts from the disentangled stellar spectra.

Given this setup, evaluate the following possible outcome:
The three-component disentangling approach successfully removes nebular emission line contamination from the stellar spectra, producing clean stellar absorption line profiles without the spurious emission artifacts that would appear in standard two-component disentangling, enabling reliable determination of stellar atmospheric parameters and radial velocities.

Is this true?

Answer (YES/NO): NO